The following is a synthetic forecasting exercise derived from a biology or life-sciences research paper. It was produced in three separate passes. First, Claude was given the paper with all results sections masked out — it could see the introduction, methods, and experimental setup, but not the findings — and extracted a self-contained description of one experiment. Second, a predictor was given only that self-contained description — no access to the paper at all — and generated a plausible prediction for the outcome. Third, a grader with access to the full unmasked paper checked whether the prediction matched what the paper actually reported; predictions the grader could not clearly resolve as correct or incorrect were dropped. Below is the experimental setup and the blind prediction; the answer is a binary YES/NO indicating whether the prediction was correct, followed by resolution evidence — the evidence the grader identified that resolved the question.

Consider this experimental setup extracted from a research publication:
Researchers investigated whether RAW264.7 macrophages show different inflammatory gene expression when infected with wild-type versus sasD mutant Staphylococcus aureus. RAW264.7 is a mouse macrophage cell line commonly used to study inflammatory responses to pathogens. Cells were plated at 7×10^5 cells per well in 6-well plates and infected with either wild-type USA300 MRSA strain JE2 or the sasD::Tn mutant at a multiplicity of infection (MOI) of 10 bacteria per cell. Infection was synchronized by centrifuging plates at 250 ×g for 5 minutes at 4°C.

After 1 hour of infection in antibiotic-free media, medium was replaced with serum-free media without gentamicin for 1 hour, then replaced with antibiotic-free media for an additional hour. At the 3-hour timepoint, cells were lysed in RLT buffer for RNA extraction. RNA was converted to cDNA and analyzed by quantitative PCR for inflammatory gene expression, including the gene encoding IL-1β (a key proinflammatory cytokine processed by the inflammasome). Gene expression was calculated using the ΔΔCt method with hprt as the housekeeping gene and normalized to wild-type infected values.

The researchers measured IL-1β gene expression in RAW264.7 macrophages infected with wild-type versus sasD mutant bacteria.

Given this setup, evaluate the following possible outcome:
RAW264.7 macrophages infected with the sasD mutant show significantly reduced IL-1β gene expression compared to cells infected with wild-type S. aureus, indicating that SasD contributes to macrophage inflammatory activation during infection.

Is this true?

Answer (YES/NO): YES